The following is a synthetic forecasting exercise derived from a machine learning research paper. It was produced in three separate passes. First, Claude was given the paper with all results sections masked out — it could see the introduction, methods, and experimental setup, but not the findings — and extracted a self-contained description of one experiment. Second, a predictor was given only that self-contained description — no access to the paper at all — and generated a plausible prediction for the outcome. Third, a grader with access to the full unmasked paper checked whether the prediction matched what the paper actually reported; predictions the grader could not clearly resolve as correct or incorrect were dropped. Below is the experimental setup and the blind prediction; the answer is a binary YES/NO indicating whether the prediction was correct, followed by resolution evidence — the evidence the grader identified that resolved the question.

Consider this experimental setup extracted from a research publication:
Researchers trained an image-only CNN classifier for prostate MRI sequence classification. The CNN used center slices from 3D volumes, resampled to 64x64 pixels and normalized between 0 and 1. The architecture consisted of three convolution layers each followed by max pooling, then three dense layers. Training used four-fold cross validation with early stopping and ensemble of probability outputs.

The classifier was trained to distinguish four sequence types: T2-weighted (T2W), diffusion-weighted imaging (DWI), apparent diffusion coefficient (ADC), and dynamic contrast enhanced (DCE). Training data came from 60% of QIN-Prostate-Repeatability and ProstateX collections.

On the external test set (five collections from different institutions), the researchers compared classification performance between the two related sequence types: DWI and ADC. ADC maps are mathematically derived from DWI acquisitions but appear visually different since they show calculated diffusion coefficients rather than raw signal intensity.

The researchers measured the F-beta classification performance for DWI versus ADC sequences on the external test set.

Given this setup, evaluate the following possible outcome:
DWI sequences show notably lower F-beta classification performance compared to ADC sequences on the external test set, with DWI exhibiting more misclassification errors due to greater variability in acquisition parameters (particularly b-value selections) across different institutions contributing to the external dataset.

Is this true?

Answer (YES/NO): NO